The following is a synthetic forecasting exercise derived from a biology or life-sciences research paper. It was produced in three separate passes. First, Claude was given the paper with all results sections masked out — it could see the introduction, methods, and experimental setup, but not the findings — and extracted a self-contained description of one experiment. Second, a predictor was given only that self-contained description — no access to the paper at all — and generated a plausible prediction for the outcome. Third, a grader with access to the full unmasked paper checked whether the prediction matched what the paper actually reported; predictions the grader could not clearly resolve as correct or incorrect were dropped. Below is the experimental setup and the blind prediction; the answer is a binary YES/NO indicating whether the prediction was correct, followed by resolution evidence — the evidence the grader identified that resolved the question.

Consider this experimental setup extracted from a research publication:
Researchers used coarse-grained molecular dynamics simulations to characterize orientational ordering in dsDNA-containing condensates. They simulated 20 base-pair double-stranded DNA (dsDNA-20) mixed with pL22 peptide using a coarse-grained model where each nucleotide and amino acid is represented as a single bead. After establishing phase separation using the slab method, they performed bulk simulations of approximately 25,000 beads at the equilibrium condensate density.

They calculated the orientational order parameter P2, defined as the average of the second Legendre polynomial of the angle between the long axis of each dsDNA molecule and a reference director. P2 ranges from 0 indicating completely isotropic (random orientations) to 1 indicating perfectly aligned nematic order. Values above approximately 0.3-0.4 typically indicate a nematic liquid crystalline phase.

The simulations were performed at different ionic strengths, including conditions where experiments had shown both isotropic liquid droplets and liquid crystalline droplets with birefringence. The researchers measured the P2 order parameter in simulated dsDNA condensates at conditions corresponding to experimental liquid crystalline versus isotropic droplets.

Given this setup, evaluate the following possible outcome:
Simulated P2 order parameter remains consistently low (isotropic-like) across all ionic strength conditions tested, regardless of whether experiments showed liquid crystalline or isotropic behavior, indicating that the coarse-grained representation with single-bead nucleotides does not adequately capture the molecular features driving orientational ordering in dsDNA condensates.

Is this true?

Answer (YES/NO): NO